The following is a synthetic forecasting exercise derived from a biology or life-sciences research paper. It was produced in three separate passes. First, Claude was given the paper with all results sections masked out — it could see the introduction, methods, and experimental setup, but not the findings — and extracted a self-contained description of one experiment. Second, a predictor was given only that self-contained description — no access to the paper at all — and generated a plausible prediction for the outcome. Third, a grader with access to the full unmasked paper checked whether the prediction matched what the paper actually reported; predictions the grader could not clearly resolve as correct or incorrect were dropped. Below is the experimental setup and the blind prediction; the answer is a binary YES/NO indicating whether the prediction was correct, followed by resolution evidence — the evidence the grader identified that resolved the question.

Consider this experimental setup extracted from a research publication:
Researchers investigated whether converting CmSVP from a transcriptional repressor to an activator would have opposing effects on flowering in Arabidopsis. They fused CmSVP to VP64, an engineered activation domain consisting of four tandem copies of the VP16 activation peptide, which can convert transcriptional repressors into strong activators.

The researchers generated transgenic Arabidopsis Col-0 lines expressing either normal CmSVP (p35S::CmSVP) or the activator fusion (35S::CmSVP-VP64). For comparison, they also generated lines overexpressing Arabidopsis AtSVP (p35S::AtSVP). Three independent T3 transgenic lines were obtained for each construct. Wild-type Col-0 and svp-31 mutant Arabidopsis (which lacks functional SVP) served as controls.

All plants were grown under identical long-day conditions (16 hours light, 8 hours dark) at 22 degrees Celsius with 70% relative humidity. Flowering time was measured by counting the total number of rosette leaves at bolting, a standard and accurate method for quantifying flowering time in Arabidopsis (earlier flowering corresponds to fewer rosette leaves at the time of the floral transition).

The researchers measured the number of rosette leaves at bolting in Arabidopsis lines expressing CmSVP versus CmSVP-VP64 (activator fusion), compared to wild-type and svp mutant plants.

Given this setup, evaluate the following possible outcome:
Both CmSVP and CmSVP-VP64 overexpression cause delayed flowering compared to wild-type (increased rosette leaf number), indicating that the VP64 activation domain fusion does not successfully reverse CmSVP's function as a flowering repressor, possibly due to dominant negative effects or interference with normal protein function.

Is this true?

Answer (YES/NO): NO